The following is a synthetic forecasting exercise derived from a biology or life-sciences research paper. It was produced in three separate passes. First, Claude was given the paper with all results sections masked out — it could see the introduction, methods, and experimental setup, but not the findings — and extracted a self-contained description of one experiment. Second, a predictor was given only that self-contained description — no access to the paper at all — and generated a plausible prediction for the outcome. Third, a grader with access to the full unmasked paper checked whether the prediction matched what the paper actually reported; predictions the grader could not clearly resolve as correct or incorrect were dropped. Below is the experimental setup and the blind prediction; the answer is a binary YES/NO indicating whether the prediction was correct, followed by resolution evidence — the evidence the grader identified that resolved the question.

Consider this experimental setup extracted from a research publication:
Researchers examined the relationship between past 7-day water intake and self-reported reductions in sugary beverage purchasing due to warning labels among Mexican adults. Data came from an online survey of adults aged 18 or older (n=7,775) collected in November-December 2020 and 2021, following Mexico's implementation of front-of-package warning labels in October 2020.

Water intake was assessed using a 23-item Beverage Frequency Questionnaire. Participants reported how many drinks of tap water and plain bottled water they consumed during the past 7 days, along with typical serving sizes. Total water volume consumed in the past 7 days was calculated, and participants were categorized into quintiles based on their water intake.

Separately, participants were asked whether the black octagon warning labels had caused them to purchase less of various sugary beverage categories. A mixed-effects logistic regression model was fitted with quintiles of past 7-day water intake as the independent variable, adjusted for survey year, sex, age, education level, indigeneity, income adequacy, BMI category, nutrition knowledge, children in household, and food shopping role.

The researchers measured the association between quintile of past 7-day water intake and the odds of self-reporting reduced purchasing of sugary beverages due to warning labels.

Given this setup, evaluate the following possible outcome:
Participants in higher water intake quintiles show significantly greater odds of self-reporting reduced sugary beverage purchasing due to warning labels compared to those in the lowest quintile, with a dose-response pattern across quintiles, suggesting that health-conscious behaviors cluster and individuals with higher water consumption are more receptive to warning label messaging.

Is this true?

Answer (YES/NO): YES